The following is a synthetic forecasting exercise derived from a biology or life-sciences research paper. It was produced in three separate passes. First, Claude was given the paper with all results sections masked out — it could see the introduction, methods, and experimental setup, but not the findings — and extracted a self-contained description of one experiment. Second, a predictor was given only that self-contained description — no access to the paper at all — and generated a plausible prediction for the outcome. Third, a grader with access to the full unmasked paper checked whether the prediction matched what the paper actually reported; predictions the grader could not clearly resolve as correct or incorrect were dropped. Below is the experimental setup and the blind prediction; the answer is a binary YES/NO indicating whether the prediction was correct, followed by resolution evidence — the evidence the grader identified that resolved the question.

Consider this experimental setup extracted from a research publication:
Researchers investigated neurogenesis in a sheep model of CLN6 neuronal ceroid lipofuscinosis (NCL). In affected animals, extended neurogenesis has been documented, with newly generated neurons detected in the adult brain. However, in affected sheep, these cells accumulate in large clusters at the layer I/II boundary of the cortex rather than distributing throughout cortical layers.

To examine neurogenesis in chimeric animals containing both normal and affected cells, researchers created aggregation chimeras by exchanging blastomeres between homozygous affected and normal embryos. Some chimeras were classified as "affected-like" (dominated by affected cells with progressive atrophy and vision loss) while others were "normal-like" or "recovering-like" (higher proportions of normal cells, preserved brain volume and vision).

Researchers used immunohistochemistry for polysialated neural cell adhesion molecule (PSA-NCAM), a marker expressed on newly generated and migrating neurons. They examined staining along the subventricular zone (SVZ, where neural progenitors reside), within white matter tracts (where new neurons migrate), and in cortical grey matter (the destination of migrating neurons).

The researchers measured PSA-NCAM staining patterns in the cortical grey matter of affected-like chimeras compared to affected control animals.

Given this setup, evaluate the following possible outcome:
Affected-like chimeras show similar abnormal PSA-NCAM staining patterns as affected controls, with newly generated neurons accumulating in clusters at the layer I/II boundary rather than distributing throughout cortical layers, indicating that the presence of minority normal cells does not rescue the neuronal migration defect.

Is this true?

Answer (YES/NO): NO